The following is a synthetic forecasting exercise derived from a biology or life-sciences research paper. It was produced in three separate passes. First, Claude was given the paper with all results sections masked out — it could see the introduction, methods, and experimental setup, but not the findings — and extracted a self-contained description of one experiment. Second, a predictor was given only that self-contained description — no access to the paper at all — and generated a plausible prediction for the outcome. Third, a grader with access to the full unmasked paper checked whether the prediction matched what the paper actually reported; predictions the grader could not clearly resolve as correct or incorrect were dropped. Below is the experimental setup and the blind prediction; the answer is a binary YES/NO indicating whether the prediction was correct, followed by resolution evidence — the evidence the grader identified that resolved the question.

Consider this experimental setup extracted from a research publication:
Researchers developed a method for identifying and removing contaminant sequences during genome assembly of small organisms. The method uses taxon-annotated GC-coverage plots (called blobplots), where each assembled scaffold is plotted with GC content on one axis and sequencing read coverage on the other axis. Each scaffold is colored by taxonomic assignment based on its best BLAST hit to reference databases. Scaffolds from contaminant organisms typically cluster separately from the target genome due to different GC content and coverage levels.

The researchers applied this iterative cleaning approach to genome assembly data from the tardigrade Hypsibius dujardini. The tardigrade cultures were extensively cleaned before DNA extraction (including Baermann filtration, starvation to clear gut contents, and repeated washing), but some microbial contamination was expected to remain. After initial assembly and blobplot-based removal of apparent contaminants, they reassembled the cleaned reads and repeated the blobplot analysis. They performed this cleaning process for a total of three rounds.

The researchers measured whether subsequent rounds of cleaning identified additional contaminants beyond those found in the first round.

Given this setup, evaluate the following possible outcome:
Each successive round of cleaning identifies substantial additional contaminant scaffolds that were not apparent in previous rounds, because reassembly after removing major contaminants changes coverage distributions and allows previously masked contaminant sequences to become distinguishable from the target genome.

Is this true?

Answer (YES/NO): NO